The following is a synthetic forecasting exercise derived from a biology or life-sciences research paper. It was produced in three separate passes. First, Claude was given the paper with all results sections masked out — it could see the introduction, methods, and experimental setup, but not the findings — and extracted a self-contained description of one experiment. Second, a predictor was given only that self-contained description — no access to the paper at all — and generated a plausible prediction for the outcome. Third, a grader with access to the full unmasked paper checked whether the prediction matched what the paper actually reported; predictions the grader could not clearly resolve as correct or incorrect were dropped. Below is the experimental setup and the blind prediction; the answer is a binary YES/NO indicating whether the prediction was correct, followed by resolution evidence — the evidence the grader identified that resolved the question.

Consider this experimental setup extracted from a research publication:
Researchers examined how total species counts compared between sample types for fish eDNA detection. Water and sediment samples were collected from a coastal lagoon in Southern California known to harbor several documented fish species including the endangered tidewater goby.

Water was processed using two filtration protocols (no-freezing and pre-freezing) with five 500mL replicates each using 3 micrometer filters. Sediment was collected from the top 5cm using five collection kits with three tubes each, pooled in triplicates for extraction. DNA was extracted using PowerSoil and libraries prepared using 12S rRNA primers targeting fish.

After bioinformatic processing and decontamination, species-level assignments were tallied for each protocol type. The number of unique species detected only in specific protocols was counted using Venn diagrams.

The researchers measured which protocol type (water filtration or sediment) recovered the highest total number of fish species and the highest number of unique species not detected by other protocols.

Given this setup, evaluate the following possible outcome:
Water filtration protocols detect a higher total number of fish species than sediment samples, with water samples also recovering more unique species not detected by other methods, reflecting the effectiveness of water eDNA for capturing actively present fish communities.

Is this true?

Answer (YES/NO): NO